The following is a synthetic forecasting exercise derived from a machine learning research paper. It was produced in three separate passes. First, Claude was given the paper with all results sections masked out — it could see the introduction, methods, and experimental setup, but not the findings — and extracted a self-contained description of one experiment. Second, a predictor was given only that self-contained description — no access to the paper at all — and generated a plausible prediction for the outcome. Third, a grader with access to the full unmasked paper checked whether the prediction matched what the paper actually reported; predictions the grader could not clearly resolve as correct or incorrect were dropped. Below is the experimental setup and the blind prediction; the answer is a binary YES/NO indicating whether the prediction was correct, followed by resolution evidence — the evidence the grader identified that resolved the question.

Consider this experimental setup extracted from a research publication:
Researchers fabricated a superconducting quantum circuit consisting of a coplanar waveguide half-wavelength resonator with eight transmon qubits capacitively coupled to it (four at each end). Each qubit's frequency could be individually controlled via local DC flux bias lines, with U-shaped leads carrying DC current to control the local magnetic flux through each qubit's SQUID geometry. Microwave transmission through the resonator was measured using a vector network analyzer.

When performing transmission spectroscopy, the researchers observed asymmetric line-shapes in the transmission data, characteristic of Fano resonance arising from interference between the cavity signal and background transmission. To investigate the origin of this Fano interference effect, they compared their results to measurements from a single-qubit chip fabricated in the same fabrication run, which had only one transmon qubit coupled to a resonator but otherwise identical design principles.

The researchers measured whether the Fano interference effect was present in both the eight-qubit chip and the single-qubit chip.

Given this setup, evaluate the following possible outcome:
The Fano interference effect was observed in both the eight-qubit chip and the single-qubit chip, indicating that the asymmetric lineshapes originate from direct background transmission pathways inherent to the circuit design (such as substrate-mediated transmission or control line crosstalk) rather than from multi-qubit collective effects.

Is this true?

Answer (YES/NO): NO